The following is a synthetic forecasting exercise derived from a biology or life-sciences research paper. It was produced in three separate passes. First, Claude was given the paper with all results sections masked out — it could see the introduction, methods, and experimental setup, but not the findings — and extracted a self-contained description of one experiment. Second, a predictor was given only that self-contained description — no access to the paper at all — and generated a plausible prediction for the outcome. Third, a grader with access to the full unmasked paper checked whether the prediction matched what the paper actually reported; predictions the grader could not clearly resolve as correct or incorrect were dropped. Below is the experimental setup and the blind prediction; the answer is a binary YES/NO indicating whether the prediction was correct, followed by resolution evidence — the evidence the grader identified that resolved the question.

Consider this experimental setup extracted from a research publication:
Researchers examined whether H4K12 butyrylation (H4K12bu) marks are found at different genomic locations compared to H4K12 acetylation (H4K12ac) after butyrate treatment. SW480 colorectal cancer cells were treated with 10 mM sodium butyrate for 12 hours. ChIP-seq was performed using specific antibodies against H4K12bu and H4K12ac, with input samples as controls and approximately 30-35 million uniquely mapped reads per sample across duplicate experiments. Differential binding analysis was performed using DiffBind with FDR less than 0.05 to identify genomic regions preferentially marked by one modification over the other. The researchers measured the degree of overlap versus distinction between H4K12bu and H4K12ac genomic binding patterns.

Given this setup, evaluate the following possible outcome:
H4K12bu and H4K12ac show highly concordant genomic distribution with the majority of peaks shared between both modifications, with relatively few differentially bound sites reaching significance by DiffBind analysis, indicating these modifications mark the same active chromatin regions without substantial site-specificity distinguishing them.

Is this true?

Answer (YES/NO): NO